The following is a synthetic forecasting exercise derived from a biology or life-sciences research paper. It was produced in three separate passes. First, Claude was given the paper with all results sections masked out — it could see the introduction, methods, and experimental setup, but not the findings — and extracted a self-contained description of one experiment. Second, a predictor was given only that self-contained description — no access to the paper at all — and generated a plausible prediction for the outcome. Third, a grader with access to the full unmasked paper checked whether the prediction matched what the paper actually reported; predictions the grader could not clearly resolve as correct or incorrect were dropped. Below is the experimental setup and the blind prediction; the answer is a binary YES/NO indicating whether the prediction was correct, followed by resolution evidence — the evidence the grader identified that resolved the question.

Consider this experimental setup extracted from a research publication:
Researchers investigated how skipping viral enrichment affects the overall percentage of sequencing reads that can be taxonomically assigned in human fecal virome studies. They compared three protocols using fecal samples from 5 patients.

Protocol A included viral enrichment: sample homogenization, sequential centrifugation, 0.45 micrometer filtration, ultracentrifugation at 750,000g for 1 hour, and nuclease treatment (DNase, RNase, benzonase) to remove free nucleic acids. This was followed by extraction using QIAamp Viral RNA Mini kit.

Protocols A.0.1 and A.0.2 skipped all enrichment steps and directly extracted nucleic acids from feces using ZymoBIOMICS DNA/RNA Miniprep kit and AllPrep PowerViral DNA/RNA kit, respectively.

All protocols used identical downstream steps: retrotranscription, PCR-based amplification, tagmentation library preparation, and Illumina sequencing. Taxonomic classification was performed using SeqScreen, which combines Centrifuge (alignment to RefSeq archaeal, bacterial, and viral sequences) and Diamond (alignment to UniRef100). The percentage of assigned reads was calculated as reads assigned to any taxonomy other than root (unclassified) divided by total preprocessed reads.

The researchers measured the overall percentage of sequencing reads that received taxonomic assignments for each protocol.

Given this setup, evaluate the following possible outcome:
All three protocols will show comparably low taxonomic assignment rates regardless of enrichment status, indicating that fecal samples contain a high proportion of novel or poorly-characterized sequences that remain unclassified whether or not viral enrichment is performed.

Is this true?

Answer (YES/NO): NO